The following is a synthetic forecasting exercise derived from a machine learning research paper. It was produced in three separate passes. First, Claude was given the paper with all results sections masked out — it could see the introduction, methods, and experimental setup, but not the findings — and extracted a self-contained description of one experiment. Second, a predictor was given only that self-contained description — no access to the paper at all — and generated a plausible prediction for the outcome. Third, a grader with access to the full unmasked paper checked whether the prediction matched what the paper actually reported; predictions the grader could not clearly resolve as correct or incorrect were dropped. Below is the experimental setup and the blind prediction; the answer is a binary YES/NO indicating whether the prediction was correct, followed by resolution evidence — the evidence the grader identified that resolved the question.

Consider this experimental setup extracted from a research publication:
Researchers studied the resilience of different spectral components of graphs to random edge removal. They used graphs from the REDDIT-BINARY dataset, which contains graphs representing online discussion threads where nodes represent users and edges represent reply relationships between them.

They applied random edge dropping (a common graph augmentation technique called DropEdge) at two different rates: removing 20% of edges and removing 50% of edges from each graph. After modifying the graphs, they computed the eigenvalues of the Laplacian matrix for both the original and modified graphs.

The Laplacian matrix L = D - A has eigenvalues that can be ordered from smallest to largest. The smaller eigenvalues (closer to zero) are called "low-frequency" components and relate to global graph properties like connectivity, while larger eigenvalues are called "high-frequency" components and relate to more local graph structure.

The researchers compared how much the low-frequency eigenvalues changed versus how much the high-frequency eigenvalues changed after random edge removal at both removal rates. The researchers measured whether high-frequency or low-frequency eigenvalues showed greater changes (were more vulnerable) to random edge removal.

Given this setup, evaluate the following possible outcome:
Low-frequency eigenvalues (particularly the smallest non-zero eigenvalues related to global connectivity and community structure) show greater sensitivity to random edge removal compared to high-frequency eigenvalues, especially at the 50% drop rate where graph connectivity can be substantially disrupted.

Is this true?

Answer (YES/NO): NO